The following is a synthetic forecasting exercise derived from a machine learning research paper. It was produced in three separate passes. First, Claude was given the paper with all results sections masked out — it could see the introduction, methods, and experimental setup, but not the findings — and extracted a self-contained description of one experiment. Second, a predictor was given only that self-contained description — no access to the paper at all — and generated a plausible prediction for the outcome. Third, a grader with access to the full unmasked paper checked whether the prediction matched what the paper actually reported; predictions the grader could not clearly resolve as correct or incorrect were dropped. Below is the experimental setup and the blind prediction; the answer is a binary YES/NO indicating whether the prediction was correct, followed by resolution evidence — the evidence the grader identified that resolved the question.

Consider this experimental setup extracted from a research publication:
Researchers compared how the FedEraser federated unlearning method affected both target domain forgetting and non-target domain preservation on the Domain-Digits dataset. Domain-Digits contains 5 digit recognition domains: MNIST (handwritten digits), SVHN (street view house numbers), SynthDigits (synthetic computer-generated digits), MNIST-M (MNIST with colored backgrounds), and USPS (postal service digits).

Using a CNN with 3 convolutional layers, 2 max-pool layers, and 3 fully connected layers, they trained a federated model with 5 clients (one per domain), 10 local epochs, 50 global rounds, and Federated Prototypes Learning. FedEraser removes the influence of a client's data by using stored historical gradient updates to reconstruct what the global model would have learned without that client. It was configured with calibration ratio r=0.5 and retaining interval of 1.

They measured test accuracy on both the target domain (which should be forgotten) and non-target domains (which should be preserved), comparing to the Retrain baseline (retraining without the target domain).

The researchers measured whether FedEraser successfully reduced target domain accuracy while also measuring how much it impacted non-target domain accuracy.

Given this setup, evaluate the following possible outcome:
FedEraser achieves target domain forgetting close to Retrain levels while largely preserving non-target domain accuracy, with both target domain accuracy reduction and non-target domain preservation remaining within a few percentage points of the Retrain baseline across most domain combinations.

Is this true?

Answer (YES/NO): NO